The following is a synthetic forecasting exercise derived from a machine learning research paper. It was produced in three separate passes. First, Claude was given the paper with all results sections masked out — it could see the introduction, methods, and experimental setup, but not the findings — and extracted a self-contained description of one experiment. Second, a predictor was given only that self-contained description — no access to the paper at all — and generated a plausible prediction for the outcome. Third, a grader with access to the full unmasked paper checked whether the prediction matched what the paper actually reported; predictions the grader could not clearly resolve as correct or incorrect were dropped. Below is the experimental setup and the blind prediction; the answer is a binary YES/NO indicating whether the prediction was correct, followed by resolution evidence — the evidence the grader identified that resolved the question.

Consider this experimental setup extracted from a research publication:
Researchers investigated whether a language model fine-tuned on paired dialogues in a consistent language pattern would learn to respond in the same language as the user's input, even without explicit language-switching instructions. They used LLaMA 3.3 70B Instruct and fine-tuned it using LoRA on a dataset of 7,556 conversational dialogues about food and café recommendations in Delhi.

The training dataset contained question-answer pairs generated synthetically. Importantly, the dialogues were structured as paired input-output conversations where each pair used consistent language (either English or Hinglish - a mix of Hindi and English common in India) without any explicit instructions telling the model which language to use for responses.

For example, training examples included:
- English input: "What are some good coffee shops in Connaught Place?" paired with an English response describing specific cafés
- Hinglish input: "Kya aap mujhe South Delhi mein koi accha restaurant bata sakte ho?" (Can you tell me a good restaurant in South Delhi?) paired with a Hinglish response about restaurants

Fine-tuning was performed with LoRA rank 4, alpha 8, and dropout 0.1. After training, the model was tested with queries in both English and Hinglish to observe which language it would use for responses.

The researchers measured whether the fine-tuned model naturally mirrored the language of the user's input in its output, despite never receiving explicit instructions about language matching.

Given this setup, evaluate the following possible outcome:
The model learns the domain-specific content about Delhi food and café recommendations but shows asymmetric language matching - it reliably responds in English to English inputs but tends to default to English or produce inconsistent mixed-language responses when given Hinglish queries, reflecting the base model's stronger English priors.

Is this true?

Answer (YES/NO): NO